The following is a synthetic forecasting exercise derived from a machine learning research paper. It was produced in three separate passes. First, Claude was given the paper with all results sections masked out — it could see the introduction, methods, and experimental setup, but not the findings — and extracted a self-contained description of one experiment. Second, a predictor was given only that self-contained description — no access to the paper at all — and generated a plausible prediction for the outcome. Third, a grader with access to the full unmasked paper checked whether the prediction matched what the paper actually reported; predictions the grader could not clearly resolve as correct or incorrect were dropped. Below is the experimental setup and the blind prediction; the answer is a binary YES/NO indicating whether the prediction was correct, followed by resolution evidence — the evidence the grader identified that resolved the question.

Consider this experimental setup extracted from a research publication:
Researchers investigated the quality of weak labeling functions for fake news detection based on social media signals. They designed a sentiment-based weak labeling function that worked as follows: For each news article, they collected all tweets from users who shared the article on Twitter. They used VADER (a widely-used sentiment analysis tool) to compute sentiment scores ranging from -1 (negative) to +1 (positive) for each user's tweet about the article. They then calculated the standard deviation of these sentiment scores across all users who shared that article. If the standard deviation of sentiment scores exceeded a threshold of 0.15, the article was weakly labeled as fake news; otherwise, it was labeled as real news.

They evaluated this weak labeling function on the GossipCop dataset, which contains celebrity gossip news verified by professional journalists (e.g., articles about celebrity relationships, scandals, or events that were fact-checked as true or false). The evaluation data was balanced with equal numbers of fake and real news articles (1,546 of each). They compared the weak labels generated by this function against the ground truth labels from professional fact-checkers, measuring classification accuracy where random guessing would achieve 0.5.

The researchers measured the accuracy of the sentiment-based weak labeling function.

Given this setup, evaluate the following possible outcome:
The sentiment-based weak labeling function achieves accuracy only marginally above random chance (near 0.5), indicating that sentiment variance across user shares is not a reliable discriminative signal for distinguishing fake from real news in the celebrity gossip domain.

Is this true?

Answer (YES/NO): NO